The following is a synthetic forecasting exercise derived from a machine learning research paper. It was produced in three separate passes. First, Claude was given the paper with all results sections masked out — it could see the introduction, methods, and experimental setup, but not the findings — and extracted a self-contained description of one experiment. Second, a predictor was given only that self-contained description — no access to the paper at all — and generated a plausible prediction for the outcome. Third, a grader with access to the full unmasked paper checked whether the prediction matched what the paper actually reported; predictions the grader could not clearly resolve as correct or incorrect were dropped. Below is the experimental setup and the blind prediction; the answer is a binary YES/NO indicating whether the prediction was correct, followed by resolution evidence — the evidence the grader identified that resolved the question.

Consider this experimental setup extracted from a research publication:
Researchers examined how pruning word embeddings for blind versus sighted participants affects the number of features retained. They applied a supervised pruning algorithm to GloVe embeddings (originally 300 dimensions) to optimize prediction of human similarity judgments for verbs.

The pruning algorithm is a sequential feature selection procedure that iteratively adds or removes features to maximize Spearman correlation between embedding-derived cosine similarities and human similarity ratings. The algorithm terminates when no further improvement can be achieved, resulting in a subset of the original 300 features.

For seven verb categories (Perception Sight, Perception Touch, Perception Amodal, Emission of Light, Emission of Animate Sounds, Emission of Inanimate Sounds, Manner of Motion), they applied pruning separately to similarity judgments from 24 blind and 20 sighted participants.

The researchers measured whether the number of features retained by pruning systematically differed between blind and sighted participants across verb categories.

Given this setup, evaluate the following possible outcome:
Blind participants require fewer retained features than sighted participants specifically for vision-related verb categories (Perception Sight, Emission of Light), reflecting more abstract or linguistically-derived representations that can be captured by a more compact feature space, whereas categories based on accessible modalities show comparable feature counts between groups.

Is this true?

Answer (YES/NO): NO